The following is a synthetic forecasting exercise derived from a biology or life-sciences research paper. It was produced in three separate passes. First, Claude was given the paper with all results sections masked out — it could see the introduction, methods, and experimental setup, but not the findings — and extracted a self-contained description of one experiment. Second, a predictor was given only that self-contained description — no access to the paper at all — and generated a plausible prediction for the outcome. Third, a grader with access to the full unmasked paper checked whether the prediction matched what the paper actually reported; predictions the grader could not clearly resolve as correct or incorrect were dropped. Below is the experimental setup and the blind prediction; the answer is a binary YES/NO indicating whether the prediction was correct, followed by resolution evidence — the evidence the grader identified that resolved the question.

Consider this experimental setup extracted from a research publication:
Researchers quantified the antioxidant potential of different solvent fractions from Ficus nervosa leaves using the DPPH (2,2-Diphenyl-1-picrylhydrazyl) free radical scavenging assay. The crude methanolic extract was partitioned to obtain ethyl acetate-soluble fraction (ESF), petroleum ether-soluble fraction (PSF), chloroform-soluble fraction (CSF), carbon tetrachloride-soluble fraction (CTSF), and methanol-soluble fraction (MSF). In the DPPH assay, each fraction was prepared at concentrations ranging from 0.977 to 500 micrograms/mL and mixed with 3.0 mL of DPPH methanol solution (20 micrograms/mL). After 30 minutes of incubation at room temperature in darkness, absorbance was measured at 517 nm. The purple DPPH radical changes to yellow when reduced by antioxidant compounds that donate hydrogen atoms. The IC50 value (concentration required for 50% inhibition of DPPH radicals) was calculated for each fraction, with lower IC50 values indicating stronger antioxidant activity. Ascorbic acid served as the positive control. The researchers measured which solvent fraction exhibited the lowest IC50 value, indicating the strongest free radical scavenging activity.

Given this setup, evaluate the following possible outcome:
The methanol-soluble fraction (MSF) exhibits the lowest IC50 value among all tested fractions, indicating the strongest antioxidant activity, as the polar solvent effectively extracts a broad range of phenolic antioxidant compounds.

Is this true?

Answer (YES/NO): NO